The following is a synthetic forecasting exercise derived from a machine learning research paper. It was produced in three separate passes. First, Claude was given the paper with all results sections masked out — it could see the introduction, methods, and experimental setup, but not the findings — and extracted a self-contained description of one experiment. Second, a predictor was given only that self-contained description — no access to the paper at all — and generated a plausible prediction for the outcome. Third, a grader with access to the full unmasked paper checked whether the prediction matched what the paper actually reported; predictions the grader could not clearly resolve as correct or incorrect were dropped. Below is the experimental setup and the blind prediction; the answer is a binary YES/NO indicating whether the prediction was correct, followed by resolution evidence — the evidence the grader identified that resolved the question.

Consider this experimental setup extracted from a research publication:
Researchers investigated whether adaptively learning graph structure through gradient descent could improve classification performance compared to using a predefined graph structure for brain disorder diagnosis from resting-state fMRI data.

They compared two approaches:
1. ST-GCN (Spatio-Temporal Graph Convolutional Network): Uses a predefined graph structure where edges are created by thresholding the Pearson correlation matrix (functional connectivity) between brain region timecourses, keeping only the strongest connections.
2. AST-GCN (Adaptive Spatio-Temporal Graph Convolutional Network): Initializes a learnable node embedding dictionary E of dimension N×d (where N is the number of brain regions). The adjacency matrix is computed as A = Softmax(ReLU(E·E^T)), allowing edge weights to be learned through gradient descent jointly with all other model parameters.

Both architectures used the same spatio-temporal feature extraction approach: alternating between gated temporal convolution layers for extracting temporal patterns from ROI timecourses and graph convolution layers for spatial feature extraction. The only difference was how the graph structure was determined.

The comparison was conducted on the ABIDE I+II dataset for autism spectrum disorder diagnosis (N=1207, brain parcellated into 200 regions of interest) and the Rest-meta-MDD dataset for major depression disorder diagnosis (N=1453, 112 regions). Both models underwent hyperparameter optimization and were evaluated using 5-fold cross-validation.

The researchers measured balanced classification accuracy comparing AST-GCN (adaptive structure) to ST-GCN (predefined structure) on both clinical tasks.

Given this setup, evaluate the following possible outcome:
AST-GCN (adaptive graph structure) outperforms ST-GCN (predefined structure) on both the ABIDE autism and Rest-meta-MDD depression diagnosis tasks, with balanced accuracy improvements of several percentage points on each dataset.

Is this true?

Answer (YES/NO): NO